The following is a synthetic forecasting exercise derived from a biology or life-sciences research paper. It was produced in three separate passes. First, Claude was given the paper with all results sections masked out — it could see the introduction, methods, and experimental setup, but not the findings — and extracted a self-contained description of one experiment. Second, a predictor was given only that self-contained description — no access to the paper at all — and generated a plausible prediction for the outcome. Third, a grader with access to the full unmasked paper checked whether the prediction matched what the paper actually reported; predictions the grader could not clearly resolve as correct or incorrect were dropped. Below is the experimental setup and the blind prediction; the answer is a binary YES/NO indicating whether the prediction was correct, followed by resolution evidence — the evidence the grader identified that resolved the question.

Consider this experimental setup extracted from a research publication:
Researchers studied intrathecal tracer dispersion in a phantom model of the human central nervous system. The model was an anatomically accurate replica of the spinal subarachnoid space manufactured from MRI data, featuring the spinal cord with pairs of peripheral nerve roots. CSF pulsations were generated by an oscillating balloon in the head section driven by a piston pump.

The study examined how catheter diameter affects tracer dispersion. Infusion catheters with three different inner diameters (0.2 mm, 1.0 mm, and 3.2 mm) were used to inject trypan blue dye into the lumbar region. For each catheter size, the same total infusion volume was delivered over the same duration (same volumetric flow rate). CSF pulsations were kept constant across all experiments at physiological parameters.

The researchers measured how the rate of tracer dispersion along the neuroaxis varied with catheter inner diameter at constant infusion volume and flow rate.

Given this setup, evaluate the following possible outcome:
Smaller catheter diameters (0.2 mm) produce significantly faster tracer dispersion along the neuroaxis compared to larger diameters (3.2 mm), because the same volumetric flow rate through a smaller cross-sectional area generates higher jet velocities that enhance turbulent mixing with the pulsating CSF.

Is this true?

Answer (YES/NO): YES